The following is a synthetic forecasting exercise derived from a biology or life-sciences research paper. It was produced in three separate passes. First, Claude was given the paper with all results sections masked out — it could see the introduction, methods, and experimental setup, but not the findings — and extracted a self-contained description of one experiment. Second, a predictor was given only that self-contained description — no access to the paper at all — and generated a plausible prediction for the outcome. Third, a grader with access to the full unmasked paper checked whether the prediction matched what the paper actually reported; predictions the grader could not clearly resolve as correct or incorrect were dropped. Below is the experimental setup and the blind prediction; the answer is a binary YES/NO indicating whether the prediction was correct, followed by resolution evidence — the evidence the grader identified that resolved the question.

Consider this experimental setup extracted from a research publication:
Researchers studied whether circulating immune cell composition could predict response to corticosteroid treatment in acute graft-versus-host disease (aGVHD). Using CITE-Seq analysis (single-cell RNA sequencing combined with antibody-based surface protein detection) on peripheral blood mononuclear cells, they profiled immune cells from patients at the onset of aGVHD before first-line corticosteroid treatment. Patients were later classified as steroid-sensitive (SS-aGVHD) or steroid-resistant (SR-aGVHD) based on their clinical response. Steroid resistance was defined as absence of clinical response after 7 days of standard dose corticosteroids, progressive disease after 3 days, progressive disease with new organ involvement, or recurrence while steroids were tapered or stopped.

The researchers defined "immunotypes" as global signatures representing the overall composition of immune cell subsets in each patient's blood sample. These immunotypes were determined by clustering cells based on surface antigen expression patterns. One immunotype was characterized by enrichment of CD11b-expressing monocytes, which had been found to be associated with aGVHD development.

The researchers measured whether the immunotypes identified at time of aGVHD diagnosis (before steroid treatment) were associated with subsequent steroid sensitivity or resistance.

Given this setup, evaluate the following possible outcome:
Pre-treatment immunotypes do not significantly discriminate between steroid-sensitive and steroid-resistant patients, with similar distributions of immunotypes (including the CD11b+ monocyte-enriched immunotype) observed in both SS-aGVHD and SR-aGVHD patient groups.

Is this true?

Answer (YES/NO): YES